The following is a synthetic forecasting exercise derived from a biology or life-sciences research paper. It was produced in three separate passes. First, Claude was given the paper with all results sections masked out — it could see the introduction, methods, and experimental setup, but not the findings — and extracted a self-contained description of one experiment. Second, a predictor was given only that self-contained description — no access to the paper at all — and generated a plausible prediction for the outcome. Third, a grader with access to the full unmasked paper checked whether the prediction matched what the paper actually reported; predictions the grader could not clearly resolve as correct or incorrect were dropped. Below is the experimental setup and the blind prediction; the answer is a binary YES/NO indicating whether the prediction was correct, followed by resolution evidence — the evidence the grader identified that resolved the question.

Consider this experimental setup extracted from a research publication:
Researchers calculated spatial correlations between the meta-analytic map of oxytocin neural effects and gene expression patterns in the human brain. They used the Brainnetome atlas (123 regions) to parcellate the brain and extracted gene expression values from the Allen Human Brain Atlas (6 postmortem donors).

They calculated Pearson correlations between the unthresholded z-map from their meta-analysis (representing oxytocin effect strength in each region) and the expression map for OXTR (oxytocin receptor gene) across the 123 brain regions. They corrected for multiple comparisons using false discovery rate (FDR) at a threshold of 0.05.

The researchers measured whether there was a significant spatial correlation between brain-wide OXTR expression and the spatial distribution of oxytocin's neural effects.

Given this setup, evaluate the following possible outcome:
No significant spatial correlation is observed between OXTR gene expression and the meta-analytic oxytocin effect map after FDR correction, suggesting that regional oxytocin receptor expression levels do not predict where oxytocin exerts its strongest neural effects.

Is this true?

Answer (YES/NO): NO